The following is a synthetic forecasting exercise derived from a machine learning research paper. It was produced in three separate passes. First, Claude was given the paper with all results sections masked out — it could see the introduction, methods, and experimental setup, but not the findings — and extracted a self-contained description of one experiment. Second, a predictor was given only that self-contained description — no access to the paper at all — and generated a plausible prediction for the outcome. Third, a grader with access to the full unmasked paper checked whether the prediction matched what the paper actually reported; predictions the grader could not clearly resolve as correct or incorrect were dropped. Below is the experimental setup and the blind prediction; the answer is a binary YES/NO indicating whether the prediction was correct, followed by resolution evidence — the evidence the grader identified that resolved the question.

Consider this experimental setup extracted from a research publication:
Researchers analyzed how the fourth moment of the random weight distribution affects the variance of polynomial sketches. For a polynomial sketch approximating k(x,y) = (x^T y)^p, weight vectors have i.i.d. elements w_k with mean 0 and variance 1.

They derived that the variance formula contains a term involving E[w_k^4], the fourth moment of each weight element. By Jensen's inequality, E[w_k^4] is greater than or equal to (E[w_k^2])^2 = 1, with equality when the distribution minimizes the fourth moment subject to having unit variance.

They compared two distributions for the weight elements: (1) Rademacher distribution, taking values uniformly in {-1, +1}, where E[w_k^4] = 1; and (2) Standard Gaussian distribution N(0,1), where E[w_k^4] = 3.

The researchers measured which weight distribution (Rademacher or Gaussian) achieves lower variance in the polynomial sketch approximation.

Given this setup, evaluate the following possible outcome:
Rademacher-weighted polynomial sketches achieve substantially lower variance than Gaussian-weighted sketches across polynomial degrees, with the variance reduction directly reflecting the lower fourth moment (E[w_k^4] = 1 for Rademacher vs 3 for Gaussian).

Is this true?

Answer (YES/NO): NO